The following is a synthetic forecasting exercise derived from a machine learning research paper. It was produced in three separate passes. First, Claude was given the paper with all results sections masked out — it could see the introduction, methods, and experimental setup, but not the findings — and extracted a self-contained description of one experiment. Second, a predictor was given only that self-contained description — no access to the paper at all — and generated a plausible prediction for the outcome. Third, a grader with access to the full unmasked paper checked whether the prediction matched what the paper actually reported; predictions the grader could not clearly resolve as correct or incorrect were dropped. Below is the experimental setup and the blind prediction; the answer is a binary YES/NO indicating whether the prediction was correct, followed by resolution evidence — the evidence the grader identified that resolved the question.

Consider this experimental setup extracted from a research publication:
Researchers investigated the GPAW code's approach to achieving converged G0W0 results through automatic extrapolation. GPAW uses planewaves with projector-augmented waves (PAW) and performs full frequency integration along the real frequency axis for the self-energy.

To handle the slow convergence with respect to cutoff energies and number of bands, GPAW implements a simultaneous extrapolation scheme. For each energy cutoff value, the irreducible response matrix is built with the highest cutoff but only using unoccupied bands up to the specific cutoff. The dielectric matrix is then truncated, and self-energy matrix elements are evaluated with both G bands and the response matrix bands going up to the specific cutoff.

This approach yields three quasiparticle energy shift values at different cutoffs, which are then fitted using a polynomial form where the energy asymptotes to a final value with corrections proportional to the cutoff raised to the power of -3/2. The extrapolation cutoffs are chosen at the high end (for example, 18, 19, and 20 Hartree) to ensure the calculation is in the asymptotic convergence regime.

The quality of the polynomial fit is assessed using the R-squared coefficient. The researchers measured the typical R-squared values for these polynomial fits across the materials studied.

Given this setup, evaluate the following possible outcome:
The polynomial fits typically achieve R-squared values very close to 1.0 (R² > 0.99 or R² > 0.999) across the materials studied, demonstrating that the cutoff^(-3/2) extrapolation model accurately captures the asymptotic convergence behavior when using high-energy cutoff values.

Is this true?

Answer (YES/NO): YES